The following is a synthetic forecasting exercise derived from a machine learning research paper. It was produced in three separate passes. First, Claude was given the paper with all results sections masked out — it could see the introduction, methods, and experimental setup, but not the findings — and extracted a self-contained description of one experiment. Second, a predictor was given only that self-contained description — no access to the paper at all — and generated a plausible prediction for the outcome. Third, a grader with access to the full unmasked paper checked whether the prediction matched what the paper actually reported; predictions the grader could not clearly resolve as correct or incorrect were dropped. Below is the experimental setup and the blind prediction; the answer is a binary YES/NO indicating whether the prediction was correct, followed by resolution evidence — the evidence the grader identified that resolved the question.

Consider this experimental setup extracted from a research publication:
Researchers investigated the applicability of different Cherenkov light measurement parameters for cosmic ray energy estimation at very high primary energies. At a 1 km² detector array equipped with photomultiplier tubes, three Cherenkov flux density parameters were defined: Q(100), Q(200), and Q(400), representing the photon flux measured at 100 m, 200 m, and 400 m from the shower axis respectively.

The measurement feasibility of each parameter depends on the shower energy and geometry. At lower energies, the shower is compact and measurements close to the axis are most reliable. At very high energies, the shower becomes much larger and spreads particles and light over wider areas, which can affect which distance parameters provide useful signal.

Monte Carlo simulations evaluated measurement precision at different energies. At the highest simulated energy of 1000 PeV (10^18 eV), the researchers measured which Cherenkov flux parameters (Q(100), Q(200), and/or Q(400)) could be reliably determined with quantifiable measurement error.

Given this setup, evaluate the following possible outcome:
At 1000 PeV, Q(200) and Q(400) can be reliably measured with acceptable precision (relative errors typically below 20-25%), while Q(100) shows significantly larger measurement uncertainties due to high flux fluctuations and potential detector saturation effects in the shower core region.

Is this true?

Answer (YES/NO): NO